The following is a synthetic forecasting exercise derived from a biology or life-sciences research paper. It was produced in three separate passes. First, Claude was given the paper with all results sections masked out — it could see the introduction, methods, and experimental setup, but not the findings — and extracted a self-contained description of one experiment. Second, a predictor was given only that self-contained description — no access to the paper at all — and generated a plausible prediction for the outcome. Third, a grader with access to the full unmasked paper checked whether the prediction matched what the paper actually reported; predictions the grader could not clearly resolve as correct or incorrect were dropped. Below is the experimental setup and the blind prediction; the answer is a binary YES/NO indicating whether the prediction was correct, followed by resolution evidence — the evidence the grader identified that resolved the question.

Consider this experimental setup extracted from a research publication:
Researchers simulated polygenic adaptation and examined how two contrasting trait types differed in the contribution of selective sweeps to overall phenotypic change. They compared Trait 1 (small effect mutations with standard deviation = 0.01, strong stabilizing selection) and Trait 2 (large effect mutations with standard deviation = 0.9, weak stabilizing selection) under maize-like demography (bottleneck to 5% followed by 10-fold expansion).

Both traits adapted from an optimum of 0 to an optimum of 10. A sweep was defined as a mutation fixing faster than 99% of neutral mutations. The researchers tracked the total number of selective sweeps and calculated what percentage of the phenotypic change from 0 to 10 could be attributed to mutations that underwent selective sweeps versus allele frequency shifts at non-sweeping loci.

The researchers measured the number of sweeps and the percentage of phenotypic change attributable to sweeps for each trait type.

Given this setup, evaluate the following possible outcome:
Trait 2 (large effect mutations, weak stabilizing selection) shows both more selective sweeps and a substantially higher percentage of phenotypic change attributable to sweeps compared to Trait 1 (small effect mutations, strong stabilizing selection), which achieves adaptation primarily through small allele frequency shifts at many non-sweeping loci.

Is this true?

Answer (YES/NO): NO